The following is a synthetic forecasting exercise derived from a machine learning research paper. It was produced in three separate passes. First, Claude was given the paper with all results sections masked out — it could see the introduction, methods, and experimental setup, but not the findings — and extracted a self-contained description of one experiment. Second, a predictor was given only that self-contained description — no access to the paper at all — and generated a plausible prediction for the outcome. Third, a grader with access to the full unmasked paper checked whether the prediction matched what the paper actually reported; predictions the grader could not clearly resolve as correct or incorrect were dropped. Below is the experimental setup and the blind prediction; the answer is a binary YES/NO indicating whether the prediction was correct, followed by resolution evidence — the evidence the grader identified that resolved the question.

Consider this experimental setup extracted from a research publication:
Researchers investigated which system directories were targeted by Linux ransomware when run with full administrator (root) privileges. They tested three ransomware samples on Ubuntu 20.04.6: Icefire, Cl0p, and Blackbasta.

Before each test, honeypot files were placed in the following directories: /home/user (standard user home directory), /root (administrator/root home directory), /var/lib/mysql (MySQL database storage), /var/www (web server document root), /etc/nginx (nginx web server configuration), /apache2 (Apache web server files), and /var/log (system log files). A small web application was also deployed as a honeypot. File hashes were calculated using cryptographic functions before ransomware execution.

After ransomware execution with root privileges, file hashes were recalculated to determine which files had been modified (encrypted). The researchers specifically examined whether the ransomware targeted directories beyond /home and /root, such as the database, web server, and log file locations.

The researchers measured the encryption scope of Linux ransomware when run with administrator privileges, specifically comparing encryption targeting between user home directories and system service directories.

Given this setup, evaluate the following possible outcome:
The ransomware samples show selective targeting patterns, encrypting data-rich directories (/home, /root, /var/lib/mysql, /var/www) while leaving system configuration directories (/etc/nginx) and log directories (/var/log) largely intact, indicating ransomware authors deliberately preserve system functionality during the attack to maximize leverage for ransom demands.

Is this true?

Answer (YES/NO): NO